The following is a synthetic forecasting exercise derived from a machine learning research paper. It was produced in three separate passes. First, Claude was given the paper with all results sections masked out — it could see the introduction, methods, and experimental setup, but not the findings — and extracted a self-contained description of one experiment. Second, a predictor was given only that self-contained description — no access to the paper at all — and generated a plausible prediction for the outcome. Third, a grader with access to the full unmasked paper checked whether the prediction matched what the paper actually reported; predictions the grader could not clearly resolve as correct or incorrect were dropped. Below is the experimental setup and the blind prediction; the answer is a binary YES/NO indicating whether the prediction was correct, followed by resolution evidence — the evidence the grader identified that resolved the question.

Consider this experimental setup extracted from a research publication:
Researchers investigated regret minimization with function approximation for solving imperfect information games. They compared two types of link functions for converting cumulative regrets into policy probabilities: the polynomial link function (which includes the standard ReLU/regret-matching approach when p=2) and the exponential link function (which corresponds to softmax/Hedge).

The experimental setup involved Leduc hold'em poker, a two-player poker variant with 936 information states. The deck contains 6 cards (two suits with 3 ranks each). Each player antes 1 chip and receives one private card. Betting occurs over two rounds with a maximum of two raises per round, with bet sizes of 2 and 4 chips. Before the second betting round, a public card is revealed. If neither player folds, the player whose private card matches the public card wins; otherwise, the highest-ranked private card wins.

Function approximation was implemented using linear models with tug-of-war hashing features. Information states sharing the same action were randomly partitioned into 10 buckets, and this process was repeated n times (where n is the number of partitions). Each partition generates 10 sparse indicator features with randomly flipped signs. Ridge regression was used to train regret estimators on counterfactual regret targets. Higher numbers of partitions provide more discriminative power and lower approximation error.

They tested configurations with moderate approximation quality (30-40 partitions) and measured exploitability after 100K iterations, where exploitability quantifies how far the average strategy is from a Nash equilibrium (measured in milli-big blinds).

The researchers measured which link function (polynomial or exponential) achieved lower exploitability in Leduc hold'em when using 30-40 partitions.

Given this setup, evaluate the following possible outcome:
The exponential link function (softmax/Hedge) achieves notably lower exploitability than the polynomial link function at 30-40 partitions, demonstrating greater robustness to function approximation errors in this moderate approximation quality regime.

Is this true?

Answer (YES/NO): YES